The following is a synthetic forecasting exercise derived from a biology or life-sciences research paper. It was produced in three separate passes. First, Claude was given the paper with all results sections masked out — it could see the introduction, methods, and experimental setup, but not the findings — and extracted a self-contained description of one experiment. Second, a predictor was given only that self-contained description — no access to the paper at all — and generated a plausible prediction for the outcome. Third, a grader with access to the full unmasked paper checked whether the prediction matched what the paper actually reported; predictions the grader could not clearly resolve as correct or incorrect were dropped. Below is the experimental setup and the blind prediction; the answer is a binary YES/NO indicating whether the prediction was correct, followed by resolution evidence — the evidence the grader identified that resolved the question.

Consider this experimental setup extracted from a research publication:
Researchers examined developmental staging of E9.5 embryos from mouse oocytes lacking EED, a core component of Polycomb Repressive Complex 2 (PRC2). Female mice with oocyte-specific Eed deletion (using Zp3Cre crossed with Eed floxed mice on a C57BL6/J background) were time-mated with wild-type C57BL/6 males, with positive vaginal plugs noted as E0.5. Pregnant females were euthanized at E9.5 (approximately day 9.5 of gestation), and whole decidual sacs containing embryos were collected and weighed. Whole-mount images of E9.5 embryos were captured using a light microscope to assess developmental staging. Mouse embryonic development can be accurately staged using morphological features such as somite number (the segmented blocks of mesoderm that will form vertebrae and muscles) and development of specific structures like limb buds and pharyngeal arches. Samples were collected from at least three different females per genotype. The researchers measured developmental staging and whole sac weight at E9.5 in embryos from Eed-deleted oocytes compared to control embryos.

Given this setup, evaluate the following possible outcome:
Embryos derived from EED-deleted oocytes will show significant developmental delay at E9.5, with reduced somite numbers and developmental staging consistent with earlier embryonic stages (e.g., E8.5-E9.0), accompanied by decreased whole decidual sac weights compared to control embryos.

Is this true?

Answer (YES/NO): NO